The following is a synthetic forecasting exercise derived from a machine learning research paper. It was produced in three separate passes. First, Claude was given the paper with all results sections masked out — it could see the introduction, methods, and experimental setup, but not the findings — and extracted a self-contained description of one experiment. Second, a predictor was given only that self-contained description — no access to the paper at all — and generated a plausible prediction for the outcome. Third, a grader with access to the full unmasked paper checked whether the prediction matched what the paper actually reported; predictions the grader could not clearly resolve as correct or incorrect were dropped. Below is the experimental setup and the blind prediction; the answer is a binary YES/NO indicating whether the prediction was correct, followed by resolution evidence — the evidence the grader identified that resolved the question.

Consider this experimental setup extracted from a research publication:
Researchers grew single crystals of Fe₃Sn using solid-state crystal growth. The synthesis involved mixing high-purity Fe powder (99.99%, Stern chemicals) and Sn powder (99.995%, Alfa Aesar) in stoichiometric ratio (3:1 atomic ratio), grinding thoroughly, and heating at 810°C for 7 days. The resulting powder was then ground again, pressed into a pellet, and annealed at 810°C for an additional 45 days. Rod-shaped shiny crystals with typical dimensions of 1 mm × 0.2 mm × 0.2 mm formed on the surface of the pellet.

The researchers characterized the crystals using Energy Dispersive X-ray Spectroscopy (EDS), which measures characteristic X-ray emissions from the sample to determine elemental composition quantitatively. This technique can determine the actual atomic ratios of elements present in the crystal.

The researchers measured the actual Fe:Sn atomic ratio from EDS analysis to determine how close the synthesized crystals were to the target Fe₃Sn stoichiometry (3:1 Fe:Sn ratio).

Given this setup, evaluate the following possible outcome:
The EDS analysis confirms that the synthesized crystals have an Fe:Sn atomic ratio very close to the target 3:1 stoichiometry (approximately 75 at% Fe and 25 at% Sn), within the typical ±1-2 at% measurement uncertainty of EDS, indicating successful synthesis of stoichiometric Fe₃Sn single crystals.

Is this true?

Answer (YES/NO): YES